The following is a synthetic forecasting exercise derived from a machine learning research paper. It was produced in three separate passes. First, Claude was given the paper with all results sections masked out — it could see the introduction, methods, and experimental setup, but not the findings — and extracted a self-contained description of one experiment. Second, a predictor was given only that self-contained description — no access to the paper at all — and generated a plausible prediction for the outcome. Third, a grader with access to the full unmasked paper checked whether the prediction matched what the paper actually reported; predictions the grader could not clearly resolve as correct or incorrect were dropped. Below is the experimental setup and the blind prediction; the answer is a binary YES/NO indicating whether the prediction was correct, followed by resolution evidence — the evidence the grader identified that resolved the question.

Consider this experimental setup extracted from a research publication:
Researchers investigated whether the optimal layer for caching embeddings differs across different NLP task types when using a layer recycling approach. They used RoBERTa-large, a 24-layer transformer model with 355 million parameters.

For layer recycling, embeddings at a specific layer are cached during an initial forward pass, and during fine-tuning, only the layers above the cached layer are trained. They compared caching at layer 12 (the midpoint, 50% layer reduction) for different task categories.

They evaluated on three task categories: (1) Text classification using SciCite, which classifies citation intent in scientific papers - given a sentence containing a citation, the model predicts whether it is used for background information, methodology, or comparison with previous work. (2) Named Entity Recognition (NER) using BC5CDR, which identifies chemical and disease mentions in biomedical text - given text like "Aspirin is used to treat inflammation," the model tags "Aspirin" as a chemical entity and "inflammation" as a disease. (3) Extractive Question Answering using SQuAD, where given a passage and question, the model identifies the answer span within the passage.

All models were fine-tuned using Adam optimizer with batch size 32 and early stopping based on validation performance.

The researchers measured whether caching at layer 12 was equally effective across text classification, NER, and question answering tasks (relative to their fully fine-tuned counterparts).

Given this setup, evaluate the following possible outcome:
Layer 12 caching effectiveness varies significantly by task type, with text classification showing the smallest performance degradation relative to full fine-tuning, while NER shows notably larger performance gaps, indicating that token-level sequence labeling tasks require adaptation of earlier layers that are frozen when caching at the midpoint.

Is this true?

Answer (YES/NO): NO